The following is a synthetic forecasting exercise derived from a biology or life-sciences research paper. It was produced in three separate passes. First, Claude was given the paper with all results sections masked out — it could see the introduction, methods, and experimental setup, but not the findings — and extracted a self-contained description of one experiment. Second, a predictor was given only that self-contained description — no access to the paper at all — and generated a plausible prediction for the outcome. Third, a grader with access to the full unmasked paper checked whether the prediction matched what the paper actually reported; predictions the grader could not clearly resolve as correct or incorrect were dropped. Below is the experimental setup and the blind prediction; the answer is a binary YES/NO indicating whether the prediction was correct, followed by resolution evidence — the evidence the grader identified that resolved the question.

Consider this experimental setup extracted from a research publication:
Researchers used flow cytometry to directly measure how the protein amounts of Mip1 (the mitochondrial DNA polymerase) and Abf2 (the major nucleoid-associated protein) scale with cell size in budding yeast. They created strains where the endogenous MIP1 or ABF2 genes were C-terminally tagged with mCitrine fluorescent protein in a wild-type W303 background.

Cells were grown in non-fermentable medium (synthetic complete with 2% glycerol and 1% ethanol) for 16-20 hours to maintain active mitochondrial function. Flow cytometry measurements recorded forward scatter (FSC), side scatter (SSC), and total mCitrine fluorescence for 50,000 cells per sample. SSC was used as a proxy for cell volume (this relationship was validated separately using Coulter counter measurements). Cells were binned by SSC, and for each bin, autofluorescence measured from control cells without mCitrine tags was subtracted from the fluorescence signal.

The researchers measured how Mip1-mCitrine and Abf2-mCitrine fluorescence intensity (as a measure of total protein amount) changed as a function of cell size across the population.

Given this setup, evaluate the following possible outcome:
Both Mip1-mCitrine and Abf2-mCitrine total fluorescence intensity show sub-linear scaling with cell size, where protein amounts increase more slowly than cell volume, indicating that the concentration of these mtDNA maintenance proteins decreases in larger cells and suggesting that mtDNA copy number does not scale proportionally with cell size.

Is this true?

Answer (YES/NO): NO